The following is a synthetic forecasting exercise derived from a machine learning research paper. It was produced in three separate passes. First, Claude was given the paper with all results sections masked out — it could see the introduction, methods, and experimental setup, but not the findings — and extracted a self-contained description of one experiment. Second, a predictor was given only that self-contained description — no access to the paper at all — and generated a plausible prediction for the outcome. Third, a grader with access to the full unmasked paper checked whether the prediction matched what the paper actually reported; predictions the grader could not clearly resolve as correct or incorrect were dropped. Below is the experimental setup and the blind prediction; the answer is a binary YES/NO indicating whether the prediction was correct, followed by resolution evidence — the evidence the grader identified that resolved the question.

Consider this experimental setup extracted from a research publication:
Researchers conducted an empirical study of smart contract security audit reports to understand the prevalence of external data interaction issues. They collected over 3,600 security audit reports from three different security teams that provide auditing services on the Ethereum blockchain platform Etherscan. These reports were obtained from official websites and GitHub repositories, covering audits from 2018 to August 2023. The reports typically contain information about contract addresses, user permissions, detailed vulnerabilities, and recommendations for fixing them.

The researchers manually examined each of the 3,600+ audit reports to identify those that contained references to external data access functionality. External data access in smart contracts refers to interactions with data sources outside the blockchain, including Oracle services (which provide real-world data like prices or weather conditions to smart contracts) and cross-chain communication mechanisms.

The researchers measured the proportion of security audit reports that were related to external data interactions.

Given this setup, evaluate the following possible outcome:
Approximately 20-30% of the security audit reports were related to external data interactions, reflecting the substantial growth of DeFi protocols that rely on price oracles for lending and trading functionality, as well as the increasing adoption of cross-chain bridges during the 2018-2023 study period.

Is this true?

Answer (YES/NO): NO